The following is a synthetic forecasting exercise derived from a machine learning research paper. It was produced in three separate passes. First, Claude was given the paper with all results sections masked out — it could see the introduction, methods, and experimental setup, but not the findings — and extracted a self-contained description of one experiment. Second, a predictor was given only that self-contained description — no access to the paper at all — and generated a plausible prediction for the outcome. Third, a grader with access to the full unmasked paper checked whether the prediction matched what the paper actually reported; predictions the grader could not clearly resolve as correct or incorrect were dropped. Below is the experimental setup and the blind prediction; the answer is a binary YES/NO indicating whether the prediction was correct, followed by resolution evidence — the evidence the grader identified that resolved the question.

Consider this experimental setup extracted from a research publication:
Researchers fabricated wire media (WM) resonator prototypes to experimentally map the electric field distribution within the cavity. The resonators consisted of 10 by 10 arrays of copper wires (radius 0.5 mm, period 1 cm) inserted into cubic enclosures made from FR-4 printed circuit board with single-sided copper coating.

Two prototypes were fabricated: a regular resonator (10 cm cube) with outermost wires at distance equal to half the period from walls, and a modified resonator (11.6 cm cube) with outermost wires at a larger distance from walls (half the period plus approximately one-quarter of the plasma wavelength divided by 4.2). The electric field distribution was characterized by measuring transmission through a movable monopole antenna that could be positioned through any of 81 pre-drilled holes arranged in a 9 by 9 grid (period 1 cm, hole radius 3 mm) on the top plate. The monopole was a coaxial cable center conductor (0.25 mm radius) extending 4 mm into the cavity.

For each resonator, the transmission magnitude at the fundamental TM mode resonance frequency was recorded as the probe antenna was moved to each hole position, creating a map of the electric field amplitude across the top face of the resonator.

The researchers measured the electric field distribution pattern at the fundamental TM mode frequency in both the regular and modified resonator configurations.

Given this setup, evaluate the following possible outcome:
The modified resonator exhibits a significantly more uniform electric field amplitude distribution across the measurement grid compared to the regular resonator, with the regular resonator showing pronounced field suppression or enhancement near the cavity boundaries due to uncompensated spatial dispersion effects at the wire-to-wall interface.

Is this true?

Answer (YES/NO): YES